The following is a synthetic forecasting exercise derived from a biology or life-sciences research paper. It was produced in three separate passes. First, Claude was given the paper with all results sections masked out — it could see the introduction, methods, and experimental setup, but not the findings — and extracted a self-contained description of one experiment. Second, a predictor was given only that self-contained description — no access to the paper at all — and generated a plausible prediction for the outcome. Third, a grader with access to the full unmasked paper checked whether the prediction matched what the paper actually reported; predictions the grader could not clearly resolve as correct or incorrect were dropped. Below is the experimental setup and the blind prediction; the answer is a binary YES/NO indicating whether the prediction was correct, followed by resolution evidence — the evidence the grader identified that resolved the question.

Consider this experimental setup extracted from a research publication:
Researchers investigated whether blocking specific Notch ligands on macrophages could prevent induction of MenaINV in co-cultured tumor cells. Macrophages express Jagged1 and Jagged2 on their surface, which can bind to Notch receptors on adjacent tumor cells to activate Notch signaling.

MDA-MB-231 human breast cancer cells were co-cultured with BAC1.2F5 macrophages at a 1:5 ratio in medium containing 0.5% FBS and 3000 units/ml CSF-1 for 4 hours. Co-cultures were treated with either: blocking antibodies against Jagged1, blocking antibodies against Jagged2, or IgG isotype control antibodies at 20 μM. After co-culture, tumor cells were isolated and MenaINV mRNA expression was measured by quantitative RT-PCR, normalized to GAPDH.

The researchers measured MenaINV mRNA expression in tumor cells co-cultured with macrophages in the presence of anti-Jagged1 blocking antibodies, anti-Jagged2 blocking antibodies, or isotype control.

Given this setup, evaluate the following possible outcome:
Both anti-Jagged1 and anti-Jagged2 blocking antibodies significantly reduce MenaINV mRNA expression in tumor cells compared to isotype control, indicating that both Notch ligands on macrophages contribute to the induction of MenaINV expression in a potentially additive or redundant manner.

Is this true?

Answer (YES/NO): NO